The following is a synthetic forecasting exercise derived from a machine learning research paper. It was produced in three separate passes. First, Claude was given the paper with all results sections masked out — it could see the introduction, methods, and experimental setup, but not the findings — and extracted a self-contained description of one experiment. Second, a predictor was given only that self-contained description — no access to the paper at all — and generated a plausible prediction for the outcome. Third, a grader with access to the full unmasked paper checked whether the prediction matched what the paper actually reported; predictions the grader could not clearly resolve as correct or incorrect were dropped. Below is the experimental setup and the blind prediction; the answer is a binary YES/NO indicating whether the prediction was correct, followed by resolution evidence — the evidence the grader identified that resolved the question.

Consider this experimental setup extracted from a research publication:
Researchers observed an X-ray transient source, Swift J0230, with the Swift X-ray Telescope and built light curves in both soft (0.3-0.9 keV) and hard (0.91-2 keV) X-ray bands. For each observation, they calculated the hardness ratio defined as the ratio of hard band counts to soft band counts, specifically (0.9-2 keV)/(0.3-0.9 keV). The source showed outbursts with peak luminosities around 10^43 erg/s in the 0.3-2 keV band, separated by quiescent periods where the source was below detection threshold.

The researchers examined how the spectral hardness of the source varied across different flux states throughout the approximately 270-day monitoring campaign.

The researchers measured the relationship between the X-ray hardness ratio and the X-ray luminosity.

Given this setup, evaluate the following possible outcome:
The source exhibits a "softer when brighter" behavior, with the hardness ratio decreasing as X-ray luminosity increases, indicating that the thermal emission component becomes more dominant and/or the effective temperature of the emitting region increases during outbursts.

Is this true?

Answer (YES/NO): NO